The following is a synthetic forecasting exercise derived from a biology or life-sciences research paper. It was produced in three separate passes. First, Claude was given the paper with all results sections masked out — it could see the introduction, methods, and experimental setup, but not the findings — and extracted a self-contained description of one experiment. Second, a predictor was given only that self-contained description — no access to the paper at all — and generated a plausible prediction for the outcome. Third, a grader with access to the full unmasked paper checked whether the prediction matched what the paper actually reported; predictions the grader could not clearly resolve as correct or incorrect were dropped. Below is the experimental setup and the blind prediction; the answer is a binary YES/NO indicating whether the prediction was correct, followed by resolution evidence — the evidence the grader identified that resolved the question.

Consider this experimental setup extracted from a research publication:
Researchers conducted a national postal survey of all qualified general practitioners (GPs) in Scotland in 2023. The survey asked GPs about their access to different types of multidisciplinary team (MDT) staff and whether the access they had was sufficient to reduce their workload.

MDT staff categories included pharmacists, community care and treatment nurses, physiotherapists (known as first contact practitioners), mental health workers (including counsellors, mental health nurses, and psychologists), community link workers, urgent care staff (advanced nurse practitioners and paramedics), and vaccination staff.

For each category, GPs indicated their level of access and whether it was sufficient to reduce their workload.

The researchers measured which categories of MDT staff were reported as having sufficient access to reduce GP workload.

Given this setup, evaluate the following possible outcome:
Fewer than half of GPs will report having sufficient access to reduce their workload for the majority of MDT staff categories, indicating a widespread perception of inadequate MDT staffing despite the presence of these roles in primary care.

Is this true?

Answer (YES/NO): YES